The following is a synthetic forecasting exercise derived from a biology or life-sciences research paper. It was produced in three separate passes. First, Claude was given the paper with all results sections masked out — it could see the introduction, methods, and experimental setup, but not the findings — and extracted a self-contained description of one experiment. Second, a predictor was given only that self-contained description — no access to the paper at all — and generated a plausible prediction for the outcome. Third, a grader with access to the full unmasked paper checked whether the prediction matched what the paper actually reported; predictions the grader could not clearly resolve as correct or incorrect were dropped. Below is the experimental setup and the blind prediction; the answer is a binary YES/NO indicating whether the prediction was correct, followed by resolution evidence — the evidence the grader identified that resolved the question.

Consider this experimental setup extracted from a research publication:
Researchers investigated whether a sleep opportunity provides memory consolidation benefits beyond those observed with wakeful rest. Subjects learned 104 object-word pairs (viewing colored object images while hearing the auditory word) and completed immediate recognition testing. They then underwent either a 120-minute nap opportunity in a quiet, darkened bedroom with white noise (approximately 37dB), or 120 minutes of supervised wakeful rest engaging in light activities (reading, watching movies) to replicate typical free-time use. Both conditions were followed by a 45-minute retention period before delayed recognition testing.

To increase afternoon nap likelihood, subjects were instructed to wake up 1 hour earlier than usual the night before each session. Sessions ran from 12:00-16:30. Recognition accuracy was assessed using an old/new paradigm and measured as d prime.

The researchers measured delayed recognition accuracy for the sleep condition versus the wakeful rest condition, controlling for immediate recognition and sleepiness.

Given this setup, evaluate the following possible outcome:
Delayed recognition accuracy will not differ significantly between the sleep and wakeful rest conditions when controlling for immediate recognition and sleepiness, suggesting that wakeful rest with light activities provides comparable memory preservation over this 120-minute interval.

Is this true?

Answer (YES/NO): YES